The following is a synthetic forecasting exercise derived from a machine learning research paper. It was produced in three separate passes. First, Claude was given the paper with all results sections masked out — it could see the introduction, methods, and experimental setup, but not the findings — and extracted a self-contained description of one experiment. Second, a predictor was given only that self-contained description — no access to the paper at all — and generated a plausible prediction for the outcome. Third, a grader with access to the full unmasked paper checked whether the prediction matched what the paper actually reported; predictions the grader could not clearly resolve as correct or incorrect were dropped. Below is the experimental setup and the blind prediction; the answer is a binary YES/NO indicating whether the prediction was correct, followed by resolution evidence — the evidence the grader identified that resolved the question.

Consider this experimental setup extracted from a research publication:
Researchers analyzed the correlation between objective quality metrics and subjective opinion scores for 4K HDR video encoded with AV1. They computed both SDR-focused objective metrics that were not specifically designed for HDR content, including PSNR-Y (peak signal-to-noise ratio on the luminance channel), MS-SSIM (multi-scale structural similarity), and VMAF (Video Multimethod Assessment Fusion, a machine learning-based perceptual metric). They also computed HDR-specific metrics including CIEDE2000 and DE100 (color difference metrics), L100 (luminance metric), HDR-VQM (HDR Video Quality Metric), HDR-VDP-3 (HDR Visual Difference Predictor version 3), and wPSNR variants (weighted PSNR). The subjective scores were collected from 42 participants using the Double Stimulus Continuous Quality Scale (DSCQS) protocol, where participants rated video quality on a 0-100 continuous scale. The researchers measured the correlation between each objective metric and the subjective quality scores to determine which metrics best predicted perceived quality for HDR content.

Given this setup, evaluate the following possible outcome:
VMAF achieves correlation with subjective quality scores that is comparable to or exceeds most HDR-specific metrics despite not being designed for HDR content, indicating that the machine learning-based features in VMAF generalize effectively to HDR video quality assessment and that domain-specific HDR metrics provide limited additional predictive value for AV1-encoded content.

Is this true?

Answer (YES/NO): NO